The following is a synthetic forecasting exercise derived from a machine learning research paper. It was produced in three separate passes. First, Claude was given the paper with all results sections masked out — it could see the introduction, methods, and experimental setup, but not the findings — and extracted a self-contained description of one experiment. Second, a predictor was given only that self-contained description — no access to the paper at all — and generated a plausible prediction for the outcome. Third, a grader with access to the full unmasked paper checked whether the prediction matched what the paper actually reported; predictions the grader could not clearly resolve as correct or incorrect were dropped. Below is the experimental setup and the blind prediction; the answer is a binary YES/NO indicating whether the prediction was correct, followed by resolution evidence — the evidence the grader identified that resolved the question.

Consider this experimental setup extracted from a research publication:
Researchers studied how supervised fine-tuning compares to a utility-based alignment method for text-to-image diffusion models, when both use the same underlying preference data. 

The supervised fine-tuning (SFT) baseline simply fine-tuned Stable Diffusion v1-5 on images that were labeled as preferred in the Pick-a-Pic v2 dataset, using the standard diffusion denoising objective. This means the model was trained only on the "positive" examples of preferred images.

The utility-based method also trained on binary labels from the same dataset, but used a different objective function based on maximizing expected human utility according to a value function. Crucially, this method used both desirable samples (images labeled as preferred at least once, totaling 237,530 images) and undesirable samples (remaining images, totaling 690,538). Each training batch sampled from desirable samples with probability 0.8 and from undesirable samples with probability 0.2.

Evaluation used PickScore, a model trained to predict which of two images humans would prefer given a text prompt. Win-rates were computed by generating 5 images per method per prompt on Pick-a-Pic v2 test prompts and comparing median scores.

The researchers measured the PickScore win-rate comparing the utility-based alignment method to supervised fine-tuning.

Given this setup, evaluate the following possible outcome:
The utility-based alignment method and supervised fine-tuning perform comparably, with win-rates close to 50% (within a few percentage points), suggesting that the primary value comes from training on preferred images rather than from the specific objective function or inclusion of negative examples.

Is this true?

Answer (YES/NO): NO